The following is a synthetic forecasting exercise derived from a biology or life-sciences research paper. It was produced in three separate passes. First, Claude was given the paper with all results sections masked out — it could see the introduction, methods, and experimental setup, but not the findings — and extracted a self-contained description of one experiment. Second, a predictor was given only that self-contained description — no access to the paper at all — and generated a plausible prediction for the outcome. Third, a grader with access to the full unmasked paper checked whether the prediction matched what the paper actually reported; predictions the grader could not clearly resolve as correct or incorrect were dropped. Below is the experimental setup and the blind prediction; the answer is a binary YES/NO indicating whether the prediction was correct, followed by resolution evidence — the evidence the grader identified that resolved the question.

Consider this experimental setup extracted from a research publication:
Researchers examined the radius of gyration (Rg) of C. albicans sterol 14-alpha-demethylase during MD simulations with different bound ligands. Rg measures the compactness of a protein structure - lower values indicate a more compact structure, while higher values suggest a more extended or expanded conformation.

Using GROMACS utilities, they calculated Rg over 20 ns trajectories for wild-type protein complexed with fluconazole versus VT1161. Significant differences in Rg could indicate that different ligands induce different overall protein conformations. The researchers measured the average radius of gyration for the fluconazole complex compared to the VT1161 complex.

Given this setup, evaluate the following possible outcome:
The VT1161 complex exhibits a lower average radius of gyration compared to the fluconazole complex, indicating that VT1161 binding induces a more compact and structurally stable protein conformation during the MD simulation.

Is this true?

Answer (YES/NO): NO